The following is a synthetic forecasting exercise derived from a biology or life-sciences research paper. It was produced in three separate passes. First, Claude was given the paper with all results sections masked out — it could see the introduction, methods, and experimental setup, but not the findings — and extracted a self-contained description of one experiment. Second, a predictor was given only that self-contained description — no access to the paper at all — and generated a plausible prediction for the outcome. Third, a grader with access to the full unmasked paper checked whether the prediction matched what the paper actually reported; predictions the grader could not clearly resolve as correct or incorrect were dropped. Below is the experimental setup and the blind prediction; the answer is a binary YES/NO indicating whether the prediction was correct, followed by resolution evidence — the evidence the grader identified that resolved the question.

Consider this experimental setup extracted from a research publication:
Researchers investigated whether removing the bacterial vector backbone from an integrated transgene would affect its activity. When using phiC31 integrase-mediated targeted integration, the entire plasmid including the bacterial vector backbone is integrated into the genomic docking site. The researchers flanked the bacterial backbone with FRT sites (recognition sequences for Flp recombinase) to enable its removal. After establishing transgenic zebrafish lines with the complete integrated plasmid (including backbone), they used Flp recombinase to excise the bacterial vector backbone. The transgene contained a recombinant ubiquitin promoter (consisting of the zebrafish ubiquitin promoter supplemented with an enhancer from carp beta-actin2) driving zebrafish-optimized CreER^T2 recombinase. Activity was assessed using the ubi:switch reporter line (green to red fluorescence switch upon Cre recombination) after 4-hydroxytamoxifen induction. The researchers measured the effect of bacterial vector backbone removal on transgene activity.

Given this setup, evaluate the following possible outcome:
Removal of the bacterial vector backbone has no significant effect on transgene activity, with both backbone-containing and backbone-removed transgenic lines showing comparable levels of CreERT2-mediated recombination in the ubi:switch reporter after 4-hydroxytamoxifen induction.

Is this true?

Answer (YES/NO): NO